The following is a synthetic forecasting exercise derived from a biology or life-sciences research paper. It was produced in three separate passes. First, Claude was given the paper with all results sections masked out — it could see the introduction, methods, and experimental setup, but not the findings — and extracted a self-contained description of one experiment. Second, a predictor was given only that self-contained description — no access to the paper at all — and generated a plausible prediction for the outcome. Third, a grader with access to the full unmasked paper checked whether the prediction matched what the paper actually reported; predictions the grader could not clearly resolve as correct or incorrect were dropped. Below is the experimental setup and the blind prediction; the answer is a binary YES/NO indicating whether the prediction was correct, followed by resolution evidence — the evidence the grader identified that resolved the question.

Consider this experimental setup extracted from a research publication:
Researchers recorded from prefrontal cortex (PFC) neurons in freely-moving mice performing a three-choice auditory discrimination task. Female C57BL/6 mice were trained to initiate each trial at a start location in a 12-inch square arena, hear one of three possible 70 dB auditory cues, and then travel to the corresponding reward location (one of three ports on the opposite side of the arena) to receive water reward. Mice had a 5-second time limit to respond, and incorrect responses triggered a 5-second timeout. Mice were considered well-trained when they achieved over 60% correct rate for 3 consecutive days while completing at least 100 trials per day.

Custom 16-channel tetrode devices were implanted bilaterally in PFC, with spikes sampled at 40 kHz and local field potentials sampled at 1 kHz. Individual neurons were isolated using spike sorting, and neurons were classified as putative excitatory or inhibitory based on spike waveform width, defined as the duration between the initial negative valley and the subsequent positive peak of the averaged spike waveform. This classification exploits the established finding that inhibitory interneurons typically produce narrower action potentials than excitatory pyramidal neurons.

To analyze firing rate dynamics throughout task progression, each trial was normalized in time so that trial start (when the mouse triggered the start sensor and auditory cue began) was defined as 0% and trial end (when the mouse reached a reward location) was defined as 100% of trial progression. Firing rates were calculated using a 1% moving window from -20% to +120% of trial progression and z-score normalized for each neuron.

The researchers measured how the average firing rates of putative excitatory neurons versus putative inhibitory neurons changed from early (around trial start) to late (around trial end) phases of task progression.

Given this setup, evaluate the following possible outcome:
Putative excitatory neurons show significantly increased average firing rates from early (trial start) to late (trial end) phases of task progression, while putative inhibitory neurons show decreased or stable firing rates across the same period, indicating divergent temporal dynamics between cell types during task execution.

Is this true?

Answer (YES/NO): NO